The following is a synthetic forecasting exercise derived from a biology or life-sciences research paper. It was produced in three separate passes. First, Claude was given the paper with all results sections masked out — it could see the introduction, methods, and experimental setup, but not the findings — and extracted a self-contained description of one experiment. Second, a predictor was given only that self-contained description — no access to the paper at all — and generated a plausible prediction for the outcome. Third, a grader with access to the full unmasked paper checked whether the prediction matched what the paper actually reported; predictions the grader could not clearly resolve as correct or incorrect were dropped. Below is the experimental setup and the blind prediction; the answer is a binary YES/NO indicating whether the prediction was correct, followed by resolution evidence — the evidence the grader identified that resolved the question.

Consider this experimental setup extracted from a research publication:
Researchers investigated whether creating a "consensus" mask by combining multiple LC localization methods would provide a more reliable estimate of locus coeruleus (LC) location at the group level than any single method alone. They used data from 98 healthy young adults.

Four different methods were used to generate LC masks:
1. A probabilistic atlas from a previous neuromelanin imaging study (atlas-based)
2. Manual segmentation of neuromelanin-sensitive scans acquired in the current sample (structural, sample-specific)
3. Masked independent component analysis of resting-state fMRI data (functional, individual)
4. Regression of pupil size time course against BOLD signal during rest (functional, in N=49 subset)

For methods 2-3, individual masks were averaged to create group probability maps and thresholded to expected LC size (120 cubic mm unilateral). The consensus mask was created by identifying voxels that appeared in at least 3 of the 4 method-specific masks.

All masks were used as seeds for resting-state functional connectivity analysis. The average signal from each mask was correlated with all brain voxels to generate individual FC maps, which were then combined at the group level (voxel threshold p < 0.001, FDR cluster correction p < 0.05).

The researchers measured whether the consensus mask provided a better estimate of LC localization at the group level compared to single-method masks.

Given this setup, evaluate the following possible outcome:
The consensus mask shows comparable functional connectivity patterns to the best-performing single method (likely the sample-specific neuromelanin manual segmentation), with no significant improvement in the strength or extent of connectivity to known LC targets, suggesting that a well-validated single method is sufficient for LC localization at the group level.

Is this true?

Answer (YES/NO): NO